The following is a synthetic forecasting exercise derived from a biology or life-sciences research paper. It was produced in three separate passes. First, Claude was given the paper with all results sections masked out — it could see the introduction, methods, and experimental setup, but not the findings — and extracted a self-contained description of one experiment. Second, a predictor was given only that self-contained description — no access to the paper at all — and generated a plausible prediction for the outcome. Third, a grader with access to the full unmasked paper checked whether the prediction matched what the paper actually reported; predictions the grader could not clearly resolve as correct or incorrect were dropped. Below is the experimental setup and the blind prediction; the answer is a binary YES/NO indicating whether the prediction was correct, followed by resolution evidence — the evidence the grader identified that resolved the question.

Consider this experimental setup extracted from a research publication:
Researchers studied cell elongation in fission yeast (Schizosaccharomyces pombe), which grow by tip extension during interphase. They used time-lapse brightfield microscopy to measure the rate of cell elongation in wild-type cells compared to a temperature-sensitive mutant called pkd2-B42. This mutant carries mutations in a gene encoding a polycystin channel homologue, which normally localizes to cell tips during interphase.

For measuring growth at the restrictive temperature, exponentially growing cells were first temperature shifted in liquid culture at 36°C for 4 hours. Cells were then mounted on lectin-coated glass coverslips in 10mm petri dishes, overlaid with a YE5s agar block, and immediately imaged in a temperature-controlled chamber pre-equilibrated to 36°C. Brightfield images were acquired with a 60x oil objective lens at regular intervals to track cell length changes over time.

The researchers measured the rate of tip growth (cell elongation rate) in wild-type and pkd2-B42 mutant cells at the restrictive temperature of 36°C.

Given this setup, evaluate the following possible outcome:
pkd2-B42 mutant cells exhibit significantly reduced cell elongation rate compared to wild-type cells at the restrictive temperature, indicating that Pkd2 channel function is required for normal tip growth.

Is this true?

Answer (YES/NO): YES